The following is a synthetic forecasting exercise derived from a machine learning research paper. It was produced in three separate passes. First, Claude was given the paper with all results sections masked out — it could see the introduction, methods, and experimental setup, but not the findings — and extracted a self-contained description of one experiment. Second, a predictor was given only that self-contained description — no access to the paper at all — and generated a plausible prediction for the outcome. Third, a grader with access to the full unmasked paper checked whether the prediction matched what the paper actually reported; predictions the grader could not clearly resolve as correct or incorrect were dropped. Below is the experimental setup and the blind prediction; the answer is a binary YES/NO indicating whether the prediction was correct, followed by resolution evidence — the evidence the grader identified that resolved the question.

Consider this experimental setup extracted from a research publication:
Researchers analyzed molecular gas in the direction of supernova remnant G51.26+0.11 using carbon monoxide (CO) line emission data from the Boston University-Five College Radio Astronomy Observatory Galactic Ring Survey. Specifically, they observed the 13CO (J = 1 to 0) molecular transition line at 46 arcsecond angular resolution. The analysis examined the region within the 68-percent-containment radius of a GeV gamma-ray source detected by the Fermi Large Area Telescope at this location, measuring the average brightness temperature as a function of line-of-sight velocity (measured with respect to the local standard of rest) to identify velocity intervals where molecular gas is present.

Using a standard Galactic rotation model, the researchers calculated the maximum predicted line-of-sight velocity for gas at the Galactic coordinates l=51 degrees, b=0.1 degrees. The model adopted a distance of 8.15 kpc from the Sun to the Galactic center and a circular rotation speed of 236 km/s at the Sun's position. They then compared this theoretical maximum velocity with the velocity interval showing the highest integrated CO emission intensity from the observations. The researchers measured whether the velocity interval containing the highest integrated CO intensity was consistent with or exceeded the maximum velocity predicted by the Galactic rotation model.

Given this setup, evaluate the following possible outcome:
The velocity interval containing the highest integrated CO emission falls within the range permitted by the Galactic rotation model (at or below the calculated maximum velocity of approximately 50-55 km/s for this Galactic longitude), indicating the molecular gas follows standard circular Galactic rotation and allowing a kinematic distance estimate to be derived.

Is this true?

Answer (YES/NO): NO